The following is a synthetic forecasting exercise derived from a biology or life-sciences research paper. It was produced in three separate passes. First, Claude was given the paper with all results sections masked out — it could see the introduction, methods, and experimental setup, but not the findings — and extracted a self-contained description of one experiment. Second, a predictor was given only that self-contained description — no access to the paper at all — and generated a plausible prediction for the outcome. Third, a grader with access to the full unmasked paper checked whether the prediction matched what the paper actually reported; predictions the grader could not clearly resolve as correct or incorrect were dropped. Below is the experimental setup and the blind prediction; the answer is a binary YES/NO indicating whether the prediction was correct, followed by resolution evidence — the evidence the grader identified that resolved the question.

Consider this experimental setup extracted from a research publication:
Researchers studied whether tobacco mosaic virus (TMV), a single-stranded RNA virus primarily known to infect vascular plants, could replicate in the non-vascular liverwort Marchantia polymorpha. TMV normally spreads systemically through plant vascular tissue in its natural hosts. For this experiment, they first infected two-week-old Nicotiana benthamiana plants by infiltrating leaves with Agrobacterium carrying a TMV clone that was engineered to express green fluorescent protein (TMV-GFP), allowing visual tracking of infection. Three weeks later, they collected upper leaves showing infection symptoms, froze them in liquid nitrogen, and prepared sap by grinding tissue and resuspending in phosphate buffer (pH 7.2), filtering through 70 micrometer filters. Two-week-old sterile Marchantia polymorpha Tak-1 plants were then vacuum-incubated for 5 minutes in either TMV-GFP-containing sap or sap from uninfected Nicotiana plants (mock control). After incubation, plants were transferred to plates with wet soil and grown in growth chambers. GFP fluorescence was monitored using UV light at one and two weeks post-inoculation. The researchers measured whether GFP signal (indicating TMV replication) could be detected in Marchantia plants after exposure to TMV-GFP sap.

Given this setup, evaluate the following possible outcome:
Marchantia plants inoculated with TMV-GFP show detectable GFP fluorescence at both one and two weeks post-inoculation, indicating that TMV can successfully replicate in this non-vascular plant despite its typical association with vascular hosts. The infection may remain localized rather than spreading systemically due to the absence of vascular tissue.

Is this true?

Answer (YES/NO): YES